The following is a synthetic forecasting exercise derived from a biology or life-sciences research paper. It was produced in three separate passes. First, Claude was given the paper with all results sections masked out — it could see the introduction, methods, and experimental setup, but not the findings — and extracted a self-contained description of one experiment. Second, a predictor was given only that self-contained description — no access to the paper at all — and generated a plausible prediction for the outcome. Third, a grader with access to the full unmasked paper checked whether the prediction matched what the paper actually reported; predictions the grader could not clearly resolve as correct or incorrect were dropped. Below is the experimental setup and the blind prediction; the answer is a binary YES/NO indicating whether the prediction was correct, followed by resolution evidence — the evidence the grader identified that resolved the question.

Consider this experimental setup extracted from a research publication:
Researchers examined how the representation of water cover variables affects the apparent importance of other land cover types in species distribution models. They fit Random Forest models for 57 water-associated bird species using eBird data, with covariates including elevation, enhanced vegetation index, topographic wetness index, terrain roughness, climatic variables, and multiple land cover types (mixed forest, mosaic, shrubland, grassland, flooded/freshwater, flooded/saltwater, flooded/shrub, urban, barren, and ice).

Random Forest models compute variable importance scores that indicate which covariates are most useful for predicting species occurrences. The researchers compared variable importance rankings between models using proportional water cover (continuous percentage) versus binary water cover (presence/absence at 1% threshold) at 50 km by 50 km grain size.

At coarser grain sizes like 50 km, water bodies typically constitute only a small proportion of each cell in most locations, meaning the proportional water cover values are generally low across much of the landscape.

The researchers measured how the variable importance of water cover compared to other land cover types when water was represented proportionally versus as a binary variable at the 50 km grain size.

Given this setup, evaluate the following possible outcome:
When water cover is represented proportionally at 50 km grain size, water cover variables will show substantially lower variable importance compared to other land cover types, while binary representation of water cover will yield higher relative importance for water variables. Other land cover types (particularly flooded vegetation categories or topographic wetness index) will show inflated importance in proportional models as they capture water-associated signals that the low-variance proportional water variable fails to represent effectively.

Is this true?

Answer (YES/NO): NO